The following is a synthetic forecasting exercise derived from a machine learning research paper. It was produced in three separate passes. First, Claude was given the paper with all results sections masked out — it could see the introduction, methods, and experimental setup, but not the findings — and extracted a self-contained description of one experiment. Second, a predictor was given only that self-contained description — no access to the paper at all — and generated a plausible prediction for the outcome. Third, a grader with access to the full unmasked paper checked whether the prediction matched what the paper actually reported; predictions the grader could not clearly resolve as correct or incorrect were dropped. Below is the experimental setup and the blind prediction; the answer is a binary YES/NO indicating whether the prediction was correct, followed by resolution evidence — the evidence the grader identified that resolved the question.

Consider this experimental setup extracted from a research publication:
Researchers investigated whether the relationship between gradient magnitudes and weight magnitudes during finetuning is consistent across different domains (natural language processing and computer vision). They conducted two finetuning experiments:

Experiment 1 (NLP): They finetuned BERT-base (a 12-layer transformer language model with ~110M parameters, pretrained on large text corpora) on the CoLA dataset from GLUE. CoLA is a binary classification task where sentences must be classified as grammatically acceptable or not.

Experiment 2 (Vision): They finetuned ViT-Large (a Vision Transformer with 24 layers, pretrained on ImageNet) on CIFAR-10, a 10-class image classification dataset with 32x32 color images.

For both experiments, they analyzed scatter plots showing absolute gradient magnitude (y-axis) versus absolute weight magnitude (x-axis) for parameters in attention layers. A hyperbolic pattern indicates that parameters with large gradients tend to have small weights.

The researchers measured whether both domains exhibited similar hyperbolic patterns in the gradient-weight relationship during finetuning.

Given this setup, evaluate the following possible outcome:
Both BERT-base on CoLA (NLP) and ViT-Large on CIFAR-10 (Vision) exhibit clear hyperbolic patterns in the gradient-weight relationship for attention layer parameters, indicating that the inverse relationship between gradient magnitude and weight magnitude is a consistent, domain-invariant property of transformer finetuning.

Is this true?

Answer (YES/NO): YES